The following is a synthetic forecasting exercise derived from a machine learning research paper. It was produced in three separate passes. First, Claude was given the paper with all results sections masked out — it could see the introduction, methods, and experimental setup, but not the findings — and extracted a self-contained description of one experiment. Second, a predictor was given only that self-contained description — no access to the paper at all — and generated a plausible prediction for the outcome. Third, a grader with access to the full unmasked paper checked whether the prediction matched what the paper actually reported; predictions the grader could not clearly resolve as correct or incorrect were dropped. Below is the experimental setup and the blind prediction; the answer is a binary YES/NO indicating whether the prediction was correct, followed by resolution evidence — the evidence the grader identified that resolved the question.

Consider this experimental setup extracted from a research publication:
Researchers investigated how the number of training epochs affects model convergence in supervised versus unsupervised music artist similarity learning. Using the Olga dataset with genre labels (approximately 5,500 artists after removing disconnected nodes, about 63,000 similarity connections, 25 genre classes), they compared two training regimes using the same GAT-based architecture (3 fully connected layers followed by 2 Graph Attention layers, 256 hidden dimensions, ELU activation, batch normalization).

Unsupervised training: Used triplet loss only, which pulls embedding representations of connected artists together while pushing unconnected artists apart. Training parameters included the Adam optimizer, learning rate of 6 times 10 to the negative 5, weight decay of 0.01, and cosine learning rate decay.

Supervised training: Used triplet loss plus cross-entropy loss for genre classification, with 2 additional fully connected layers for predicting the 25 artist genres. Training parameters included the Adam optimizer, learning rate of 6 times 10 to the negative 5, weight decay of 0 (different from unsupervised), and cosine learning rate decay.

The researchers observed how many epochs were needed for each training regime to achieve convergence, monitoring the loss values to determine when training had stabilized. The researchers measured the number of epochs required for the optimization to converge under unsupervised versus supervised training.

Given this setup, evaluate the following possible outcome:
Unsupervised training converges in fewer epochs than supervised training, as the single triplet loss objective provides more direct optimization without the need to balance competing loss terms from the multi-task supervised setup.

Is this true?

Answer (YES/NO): NO